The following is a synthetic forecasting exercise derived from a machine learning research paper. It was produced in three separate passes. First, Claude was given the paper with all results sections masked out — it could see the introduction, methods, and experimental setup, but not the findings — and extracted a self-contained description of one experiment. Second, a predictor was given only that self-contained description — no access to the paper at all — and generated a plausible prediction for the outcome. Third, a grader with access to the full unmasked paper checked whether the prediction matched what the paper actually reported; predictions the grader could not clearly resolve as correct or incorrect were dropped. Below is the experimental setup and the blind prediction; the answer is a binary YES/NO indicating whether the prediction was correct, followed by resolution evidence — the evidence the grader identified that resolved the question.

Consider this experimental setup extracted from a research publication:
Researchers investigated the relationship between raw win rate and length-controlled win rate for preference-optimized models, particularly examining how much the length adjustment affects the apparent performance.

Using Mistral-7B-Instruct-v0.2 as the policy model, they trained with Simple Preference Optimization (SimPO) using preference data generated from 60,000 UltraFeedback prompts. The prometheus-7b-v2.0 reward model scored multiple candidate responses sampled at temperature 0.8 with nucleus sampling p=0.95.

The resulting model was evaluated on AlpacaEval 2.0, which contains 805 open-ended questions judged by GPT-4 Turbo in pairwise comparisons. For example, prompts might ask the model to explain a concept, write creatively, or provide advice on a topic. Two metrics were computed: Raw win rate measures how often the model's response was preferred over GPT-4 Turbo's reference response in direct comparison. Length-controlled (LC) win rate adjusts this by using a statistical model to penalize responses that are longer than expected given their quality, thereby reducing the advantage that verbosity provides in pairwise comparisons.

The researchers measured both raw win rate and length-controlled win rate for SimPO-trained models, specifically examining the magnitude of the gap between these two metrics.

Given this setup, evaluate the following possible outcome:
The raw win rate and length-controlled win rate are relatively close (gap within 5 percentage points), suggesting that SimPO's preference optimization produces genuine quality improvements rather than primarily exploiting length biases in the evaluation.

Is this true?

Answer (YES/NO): YES